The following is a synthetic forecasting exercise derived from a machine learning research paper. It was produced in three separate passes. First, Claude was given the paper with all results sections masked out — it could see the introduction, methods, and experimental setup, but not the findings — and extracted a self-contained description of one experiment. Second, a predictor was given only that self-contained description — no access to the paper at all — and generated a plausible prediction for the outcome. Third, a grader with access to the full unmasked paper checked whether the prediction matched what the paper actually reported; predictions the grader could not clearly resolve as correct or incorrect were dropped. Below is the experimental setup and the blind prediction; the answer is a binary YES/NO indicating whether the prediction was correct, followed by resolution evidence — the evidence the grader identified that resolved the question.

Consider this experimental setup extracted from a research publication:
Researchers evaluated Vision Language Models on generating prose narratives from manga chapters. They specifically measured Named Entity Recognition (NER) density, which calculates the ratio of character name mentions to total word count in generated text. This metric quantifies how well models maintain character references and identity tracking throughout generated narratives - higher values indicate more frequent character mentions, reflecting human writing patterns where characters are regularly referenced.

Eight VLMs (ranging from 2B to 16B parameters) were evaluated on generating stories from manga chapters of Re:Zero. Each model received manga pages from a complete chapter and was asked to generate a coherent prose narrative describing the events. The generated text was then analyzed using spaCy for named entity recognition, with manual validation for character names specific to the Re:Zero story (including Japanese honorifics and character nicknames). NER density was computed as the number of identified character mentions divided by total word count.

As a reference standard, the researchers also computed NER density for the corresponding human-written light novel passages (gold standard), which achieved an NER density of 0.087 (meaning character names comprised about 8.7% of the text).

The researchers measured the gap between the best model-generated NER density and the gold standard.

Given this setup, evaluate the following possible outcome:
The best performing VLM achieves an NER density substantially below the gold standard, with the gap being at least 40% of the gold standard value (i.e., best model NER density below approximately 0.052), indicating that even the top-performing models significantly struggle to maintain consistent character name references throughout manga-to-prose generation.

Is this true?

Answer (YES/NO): YES